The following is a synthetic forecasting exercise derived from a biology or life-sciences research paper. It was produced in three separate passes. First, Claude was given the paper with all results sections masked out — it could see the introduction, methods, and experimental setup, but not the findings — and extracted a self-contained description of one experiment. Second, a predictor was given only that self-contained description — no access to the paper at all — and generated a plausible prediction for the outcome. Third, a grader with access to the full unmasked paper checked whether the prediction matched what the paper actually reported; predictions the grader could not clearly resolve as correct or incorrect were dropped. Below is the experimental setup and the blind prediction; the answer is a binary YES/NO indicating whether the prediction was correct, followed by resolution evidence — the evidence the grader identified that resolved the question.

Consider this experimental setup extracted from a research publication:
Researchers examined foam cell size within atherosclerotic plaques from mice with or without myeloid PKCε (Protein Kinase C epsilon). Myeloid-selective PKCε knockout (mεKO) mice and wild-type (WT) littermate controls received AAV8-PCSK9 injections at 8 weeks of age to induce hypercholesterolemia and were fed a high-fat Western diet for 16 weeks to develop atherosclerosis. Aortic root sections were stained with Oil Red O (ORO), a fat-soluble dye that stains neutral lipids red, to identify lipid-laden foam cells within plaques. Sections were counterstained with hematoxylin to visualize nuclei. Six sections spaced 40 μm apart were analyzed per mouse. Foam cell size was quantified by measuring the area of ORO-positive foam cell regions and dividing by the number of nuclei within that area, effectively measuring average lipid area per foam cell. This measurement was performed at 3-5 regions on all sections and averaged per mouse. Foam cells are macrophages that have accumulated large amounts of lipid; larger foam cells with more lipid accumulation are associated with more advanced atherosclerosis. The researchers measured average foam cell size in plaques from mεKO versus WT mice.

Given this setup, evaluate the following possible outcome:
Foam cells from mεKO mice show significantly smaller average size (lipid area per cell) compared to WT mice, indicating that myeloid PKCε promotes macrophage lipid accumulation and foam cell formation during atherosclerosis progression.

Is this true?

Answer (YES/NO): NO